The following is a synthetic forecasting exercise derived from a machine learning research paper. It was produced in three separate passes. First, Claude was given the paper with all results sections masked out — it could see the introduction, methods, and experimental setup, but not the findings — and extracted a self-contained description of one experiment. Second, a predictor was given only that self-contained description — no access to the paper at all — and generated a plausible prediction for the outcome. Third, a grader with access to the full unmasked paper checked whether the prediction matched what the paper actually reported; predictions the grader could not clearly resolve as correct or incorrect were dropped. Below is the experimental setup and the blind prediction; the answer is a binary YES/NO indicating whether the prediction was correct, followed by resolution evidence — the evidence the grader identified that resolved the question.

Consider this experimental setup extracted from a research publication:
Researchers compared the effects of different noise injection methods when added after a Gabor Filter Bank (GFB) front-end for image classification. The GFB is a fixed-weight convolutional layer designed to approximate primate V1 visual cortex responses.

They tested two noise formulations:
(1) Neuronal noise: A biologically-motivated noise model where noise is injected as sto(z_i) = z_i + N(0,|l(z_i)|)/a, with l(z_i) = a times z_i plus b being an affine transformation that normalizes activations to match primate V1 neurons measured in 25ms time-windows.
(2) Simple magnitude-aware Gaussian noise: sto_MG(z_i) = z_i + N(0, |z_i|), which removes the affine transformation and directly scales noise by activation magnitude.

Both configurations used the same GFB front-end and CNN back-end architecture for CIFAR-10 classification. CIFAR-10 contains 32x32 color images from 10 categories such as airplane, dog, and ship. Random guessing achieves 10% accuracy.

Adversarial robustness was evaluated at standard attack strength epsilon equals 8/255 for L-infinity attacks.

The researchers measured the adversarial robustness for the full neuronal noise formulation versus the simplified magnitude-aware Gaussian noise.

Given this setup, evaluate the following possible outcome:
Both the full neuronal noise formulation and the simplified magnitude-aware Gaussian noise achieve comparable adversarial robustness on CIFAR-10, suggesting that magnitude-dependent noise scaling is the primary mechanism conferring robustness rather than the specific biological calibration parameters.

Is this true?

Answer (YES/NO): NO